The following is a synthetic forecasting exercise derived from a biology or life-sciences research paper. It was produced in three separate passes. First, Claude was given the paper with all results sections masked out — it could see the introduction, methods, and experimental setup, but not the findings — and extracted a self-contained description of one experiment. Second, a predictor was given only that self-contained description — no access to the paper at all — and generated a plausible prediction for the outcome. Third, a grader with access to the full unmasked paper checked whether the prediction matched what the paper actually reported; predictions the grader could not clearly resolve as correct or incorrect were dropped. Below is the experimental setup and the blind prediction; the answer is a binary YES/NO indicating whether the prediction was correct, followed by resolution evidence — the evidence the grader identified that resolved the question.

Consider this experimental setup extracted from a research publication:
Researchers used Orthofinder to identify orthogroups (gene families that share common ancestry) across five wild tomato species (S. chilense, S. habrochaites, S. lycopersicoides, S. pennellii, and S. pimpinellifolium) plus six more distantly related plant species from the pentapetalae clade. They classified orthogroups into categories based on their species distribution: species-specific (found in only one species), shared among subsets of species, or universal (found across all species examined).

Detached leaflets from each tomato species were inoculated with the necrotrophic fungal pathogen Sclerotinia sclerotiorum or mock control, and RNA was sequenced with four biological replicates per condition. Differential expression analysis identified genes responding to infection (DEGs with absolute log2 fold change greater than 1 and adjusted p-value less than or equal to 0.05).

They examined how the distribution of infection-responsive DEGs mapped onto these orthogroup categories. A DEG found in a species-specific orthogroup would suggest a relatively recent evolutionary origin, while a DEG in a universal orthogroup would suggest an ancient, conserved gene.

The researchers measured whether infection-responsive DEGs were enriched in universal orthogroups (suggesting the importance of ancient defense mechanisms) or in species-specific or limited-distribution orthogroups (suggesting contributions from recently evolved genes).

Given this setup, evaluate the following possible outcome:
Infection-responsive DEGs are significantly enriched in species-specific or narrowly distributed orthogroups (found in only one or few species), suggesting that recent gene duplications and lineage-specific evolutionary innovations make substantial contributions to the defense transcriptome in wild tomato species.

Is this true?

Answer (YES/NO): YES